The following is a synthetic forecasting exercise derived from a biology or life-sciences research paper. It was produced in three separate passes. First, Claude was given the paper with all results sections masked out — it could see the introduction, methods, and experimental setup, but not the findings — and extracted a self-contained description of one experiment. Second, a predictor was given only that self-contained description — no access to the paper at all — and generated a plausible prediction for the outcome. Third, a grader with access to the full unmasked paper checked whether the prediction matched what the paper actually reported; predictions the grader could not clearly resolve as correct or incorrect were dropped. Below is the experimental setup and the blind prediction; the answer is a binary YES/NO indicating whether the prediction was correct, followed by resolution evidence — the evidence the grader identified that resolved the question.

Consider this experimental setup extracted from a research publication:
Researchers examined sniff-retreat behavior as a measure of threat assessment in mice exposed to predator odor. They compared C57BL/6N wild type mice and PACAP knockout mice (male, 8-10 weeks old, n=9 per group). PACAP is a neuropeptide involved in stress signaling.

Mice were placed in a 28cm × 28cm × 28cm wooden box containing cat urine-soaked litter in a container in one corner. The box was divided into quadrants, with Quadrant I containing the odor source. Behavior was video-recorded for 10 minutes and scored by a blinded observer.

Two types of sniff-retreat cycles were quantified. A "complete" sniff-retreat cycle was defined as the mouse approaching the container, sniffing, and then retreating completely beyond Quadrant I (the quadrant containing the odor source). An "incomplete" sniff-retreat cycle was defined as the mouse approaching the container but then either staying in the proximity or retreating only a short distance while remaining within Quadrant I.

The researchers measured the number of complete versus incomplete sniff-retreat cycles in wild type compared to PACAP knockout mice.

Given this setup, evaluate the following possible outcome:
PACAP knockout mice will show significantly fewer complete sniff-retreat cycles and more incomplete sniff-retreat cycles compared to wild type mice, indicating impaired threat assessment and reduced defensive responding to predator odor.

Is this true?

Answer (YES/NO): YES